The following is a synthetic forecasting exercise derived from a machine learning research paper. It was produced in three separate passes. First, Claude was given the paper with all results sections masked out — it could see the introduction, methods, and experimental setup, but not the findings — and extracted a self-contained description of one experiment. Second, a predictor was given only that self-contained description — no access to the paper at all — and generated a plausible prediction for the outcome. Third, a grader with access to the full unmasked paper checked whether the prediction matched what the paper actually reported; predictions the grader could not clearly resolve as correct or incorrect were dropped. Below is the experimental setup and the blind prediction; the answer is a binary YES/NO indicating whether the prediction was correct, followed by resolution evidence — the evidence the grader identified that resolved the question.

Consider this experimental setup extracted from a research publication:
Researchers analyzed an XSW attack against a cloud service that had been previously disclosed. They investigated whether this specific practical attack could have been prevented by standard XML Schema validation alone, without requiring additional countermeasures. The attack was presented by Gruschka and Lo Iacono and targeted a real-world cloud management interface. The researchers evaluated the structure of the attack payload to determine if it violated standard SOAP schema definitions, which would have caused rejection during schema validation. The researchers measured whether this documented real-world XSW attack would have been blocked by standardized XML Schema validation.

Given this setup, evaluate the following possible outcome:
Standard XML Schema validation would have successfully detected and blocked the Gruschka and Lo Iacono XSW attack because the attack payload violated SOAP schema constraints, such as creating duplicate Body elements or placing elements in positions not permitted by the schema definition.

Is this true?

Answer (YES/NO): YES